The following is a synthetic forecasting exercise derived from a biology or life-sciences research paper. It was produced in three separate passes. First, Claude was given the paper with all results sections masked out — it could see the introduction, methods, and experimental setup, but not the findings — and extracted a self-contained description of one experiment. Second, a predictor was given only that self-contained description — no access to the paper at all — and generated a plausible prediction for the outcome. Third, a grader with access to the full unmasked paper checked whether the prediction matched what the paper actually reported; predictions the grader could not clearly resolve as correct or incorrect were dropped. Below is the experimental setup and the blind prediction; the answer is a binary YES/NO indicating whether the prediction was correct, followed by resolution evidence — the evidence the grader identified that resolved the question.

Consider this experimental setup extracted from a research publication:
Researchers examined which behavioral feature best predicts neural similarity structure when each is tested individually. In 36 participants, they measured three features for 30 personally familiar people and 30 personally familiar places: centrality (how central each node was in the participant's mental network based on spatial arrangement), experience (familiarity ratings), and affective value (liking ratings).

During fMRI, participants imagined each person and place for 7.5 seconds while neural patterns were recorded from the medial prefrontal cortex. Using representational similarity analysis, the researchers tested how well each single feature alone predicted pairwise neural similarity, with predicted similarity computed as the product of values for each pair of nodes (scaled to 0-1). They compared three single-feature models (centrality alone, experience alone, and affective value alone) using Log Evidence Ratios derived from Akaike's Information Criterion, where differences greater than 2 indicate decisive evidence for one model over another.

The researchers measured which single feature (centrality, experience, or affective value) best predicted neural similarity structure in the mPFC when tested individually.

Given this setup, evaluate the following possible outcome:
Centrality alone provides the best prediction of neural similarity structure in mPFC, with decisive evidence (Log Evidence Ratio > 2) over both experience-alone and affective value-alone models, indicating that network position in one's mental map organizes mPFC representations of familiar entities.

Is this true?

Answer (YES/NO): NO